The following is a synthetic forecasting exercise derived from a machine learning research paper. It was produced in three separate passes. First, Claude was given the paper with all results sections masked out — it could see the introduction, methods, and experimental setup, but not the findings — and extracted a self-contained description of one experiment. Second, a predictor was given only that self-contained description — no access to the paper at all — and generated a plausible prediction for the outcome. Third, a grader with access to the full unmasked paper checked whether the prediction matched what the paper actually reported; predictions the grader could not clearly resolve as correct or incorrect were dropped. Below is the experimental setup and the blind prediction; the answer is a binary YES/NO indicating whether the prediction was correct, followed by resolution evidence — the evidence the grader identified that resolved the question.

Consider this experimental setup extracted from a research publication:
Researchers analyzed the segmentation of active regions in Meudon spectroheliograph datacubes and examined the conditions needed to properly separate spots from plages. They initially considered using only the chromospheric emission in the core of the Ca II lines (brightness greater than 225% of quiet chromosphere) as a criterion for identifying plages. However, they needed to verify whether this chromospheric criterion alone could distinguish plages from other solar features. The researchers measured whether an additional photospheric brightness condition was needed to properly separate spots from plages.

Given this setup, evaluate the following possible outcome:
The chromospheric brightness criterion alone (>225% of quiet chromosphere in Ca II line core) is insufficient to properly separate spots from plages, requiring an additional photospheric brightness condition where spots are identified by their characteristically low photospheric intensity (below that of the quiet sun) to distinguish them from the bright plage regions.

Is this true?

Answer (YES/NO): YES